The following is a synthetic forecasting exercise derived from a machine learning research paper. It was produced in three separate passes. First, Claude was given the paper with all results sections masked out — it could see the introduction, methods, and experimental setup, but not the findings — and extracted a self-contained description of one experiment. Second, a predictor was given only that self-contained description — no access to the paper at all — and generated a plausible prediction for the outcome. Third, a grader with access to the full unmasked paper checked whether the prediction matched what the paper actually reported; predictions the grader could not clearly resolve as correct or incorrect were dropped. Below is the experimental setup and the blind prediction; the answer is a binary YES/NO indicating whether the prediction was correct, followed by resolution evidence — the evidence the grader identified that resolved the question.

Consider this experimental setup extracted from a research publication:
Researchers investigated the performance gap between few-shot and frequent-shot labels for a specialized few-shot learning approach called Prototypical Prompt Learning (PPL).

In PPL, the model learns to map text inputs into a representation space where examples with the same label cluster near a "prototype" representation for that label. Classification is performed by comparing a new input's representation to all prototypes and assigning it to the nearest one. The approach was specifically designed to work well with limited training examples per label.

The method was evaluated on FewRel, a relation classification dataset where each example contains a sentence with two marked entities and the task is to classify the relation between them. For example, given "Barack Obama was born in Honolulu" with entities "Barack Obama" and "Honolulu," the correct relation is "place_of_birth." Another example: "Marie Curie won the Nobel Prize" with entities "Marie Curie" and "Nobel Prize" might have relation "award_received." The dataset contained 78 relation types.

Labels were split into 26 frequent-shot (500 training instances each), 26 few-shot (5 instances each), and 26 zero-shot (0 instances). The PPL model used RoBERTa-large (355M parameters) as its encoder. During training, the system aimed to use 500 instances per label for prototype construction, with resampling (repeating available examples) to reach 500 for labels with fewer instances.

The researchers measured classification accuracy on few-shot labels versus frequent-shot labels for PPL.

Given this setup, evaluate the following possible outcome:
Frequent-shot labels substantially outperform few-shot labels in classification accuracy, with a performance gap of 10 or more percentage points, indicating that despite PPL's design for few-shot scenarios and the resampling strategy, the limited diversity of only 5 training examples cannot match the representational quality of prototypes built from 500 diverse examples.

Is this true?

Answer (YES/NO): YES